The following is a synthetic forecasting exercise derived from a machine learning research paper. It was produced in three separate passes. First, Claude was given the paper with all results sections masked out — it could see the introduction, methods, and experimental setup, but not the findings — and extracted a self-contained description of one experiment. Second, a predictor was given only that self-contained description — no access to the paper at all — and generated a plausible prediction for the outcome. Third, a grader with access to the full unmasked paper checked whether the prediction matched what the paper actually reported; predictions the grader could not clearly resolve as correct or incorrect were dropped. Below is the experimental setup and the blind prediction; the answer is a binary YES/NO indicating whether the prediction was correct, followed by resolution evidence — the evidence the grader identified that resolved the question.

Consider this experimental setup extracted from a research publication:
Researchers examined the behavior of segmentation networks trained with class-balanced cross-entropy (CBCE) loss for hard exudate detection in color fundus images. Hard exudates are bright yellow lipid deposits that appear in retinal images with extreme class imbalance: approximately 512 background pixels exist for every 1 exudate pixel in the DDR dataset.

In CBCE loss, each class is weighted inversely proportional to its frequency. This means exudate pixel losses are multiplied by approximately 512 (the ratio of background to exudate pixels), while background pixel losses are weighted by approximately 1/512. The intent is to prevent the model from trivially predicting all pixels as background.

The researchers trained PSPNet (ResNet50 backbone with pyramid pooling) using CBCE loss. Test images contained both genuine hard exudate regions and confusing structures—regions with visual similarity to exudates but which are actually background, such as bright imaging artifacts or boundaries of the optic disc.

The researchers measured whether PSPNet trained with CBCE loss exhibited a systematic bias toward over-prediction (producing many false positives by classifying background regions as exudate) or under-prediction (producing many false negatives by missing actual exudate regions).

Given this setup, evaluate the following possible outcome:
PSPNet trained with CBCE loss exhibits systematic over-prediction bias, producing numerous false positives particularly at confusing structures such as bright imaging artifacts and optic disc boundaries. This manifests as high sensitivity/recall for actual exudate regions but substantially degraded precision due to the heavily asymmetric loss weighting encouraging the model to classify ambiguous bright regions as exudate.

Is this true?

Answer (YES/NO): YES